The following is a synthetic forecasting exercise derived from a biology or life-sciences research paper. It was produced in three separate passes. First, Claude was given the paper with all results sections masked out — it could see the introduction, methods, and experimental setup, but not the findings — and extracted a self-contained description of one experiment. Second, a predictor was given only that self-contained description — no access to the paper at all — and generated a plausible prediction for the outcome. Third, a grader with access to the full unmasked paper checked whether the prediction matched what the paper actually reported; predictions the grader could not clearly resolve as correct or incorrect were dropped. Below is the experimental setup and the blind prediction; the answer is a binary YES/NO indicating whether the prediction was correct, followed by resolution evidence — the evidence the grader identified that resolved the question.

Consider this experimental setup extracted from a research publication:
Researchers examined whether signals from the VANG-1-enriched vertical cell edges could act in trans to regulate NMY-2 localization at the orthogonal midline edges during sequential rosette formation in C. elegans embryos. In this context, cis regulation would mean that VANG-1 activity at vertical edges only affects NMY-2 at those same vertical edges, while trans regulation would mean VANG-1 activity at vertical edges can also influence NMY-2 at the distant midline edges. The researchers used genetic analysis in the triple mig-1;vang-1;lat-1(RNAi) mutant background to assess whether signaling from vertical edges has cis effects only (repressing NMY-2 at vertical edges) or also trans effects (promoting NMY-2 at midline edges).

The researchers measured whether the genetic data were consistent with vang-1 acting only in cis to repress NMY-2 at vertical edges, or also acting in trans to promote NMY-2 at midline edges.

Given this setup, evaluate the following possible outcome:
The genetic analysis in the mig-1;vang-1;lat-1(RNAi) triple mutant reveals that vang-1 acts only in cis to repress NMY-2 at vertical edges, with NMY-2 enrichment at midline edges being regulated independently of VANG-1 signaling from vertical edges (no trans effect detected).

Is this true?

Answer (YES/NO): NO